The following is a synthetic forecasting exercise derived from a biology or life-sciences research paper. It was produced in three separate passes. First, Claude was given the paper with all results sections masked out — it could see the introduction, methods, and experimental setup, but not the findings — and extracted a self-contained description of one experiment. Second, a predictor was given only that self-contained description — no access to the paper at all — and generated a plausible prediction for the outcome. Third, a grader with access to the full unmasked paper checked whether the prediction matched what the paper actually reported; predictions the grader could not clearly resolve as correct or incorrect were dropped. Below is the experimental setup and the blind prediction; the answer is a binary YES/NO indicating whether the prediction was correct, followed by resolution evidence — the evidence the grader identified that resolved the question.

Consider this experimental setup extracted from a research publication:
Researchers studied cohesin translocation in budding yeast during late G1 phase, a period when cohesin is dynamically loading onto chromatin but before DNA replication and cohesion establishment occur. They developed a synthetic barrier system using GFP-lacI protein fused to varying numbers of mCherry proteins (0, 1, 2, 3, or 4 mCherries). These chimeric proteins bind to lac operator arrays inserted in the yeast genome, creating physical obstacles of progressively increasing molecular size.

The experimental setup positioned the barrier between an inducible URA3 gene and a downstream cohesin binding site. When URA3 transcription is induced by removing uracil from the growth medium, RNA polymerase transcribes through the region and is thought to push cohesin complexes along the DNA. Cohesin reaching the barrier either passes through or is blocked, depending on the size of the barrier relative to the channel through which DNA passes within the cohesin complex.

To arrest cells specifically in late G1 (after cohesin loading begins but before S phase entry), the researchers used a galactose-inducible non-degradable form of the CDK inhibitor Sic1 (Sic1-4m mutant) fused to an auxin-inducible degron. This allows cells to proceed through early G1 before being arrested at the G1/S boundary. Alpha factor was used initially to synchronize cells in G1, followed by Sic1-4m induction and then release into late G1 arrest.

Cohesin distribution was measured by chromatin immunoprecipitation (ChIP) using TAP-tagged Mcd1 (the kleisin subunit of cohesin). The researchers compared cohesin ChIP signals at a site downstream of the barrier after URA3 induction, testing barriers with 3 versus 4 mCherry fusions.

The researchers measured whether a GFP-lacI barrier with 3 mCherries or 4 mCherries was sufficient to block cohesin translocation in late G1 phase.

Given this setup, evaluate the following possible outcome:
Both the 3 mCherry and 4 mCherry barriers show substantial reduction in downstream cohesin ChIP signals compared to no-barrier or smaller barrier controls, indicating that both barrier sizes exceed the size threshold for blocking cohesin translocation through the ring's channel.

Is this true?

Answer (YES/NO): NO